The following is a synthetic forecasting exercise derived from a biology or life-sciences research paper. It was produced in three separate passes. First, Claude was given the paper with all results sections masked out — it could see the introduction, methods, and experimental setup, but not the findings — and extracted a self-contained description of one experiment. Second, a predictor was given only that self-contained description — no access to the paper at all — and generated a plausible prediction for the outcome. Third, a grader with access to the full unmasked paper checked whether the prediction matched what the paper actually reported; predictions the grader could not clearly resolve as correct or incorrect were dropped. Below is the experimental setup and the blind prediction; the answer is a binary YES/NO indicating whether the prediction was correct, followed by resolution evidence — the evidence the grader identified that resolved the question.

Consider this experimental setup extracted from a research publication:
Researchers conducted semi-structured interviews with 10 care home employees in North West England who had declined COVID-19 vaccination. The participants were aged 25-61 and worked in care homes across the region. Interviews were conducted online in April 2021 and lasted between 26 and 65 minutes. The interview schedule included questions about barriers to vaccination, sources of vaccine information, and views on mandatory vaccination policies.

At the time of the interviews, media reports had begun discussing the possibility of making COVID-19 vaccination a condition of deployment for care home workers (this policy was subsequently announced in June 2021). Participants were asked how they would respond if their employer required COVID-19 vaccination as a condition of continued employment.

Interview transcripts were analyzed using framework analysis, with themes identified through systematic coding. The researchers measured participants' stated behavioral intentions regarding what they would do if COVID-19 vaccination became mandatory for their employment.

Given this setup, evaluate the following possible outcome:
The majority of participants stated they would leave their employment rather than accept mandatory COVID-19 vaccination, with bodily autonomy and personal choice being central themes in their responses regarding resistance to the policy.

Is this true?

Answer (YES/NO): YES